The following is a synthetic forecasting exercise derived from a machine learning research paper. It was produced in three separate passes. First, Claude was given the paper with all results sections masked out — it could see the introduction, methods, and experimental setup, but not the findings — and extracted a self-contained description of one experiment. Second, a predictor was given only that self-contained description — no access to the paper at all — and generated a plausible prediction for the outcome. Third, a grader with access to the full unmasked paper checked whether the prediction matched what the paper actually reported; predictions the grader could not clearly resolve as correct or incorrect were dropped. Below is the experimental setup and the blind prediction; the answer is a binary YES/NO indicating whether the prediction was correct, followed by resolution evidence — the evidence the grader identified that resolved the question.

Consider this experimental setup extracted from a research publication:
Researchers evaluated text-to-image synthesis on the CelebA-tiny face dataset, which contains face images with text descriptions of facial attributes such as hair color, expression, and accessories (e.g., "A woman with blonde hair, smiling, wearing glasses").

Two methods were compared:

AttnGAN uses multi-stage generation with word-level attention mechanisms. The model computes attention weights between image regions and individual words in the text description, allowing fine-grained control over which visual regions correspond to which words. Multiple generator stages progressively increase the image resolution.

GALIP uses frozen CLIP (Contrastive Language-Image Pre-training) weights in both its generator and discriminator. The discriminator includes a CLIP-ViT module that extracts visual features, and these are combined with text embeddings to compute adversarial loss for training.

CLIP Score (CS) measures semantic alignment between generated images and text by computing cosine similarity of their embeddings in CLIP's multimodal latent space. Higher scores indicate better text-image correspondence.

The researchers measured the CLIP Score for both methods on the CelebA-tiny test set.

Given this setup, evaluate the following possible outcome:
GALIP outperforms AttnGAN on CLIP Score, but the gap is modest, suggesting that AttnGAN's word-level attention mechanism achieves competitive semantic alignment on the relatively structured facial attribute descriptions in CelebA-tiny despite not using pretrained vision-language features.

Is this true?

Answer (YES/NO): NO